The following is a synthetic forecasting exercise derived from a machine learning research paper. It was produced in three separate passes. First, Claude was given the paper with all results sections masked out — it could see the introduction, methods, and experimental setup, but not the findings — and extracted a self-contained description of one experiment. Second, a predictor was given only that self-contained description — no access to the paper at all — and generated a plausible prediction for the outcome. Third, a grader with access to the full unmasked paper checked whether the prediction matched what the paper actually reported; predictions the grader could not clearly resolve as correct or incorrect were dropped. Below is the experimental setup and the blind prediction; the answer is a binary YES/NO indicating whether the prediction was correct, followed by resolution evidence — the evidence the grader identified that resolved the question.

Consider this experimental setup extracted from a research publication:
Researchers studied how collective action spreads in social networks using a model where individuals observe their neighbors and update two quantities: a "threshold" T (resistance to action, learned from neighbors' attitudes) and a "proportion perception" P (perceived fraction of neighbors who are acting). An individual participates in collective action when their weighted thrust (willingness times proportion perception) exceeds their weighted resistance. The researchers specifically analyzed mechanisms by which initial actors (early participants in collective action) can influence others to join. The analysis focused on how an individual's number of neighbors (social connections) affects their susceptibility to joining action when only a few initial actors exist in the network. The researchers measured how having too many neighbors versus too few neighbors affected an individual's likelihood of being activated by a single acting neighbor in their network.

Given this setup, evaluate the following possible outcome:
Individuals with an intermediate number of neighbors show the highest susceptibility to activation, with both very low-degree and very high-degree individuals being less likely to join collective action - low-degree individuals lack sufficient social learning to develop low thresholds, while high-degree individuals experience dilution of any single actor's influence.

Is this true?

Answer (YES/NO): NO